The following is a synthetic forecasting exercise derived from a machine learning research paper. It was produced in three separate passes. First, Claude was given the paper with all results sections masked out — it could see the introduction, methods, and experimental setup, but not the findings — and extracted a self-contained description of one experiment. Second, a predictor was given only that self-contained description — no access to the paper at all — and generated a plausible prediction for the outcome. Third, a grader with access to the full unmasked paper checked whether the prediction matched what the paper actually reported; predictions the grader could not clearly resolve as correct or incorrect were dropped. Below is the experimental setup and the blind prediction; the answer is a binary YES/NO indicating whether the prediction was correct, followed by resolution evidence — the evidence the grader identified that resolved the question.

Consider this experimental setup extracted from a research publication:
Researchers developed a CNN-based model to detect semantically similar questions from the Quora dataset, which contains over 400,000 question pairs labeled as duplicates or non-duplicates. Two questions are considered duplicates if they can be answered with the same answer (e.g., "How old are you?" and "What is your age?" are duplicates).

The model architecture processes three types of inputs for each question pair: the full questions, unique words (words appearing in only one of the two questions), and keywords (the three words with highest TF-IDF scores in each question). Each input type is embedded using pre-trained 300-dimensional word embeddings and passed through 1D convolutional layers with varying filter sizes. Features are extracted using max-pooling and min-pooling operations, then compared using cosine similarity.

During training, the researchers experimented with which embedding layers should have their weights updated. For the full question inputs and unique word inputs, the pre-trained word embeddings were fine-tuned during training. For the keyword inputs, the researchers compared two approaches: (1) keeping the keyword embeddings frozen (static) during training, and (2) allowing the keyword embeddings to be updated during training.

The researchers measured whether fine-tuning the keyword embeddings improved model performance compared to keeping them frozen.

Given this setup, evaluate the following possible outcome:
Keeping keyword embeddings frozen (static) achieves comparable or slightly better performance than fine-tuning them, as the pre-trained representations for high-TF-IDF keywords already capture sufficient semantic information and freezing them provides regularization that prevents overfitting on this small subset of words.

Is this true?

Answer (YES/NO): YES